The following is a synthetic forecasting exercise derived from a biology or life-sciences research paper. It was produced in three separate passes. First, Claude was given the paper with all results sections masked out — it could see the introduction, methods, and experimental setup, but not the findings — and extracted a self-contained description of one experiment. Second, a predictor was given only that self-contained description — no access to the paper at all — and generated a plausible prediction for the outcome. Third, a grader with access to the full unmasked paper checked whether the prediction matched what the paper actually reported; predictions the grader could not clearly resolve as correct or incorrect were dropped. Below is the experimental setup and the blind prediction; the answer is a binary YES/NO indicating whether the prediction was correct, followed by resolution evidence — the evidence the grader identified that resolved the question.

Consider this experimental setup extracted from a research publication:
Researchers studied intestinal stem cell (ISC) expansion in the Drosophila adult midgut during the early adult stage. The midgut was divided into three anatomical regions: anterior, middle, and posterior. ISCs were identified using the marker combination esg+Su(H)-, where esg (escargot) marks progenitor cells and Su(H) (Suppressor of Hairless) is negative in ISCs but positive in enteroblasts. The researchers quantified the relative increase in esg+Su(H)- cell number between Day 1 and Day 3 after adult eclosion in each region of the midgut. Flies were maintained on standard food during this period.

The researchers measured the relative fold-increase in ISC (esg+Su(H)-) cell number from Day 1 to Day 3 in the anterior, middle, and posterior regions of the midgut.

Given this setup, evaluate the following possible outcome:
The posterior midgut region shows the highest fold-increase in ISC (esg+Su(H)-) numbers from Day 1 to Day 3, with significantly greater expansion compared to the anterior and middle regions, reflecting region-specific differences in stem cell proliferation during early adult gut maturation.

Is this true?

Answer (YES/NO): NO